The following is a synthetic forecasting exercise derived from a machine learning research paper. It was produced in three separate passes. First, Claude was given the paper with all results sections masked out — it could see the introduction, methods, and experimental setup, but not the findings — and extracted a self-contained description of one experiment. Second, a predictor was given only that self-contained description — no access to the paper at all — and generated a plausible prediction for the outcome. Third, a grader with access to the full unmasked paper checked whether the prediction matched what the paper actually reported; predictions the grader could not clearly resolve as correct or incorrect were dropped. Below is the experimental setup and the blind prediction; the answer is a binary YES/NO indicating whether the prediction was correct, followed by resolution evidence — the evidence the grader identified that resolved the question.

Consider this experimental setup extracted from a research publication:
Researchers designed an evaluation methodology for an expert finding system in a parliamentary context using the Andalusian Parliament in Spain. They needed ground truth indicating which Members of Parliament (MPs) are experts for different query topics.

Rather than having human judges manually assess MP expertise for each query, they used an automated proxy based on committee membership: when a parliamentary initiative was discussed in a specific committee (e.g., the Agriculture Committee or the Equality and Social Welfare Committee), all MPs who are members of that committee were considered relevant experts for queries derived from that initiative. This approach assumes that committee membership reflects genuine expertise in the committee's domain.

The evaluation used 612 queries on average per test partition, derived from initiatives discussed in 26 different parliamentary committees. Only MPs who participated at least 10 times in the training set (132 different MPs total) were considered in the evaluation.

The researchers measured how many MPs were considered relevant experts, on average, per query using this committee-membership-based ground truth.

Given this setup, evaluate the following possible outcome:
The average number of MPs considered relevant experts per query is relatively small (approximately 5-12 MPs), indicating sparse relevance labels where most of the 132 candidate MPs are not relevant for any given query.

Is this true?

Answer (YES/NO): NO